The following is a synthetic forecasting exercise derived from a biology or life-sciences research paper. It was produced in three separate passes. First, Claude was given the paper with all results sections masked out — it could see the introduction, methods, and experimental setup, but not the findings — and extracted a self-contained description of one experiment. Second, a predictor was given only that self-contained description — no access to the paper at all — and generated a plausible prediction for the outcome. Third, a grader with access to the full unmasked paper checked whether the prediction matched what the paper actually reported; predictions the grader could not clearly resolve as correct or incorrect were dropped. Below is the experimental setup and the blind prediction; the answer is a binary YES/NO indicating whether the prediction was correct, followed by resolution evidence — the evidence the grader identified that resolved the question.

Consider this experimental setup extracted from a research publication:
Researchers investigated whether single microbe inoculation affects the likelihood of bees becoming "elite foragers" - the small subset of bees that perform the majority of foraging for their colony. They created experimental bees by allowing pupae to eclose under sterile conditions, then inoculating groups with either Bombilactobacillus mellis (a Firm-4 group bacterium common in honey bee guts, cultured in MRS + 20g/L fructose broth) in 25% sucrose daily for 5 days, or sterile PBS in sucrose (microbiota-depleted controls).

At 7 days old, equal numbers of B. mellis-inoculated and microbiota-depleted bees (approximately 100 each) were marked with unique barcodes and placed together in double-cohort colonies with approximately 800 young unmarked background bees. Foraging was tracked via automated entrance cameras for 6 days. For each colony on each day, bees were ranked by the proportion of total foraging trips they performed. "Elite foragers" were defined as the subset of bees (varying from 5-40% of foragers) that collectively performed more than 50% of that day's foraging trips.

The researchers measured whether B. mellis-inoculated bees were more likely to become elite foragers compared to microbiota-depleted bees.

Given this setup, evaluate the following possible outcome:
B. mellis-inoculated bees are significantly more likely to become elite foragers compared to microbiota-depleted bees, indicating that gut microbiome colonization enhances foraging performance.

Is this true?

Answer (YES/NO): NO